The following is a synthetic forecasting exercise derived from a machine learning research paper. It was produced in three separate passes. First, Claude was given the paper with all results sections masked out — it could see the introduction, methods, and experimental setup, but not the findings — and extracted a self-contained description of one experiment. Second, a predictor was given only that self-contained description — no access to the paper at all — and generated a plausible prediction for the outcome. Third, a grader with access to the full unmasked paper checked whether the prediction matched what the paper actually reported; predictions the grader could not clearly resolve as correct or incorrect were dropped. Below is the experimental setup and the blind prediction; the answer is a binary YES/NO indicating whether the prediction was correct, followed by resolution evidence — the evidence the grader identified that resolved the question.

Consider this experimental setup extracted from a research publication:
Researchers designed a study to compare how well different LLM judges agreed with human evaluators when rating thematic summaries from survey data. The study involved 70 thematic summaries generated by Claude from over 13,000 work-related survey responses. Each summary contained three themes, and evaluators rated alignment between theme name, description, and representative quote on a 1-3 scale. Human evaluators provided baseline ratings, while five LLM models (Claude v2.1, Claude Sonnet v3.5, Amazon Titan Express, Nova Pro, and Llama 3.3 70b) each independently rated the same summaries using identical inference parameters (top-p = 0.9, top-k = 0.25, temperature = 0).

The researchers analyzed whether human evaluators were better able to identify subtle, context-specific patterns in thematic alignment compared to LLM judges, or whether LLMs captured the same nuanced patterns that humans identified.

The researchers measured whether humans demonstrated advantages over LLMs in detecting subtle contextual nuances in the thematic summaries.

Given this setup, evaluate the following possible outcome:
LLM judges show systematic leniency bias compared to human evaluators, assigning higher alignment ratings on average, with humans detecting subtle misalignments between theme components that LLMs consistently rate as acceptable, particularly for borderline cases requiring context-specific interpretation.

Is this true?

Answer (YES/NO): YES